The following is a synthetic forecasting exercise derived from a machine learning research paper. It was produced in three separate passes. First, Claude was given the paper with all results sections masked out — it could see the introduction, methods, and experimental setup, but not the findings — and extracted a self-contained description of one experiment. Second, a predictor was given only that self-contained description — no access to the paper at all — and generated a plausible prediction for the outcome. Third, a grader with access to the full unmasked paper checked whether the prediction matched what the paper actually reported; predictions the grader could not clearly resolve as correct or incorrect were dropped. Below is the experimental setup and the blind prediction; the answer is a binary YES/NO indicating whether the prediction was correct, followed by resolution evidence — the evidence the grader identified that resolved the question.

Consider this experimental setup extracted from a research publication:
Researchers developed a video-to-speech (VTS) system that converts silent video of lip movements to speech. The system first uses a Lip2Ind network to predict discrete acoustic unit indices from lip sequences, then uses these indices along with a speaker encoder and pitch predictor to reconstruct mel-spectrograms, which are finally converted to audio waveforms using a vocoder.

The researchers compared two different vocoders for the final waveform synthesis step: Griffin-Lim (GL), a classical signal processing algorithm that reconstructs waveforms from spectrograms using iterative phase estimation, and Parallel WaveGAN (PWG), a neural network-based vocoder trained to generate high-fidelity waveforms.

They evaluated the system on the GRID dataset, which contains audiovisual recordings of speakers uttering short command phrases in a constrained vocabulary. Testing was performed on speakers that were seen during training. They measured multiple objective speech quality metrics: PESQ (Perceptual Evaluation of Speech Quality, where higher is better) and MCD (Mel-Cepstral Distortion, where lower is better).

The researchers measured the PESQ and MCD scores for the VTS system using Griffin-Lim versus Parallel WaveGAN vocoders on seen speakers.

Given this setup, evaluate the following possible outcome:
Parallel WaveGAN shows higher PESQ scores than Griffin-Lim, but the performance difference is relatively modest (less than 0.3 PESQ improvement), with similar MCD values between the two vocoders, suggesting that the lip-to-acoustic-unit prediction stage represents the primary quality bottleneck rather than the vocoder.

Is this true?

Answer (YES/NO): NO